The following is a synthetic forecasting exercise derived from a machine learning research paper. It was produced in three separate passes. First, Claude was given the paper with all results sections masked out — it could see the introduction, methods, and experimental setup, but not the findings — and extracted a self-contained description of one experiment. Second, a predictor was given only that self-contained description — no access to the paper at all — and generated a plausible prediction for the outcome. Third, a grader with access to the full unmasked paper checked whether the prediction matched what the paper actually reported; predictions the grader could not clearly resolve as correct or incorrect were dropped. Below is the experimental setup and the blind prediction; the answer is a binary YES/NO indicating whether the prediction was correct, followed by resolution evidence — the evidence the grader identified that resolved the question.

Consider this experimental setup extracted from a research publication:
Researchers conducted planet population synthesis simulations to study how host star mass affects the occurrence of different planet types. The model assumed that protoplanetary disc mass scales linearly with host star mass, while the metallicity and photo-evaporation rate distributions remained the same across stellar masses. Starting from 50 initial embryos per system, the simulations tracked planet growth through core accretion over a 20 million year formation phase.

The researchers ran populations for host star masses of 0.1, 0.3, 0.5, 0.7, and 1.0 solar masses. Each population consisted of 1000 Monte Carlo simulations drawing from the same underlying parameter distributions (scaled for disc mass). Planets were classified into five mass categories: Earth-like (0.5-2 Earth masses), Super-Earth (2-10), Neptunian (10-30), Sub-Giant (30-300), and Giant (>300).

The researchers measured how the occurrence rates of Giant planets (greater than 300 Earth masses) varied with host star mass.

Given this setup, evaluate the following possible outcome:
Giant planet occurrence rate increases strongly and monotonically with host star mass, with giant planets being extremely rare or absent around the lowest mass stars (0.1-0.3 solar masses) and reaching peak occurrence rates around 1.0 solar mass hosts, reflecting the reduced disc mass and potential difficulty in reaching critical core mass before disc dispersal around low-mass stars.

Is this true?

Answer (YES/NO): YES